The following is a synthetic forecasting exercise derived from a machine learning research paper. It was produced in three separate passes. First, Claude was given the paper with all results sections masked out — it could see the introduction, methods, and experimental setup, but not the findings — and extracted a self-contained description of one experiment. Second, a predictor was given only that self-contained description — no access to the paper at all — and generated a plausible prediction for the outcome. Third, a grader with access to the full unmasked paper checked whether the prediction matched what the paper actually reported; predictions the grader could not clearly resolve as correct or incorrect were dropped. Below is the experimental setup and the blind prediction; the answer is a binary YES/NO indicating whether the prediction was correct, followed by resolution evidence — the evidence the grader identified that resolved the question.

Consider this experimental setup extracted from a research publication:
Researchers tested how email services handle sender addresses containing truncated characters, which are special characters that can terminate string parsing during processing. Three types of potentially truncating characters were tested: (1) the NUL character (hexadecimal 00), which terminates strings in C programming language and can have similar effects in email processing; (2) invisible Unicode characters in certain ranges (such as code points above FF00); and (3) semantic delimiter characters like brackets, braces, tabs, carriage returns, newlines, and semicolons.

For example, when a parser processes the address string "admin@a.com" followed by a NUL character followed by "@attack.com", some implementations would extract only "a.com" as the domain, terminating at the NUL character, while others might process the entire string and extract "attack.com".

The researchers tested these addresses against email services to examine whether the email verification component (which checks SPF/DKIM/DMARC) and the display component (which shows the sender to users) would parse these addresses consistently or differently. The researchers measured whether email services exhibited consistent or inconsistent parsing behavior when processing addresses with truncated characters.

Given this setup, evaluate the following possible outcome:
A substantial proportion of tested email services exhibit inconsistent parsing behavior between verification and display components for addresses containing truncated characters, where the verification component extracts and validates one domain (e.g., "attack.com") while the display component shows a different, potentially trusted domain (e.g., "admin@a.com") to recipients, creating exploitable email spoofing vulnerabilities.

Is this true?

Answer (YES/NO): YES